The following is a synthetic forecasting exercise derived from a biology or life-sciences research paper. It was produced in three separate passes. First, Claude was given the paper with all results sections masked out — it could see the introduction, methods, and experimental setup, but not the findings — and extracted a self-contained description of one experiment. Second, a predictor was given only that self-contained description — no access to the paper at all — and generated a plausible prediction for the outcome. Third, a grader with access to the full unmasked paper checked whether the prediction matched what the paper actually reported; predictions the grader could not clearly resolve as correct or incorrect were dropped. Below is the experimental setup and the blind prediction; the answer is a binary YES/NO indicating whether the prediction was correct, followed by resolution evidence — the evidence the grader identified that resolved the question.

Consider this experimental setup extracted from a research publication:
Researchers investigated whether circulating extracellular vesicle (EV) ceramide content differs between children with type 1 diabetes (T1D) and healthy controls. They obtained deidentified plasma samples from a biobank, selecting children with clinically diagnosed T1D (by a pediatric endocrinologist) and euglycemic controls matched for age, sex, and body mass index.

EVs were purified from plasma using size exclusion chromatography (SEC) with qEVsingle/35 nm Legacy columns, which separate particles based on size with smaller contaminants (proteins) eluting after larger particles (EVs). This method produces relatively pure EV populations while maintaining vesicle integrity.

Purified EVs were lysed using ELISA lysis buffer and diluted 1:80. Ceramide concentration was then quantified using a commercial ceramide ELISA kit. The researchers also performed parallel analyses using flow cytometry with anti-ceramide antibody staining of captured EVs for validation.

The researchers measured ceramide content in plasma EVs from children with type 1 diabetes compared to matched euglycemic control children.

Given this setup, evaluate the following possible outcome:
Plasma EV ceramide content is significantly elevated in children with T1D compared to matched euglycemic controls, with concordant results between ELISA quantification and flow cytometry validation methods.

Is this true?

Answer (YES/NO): NO